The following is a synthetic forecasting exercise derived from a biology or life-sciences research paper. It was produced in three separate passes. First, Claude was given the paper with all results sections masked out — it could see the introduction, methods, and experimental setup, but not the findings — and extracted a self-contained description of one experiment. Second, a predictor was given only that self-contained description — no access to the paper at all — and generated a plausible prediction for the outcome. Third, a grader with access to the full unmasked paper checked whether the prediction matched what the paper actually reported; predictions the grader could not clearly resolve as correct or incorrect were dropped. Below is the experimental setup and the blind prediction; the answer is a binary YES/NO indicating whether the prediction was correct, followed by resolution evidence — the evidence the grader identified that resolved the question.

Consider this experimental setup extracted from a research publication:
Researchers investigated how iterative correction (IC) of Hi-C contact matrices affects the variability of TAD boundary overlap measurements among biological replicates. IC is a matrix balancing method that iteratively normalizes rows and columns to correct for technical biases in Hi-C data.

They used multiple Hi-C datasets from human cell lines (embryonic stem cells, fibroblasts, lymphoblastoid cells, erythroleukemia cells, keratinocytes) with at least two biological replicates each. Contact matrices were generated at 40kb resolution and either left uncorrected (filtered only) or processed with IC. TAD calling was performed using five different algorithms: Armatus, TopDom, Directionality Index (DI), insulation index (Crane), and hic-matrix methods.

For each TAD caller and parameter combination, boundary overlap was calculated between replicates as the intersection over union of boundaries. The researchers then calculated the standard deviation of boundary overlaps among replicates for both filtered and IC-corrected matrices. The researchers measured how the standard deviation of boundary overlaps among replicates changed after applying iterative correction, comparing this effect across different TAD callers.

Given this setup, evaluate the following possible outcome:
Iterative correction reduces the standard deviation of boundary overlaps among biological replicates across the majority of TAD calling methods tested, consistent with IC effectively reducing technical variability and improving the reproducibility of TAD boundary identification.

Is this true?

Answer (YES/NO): YES